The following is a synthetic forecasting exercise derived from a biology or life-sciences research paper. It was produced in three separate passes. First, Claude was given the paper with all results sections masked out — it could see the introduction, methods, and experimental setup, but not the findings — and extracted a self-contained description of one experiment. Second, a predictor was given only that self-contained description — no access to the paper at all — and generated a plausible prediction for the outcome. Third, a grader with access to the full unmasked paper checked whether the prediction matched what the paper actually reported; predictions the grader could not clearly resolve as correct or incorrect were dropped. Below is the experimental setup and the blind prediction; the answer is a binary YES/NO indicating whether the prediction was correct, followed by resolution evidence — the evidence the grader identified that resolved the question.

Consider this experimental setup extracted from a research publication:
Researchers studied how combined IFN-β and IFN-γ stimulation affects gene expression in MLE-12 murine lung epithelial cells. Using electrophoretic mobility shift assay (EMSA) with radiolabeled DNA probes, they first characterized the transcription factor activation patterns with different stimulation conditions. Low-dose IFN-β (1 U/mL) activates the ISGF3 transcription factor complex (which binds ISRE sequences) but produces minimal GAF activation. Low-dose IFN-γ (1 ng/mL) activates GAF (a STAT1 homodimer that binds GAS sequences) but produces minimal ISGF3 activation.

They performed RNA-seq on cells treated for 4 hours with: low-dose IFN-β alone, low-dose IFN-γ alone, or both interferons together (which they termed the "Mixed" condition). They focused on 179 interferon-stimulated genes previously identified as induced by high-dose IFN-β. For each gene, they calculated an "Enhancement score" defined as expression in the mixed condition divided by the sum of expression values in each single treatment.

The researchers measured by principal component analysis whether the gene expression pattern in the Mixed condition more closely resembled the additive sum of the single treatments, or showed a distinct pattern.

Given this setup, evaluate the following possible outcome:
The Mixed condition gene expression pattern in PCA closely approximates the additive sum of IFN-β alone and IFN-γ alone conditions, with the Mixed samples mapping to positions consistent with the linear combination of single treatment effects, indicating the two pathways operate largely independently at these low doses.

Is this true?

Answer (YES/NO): NO